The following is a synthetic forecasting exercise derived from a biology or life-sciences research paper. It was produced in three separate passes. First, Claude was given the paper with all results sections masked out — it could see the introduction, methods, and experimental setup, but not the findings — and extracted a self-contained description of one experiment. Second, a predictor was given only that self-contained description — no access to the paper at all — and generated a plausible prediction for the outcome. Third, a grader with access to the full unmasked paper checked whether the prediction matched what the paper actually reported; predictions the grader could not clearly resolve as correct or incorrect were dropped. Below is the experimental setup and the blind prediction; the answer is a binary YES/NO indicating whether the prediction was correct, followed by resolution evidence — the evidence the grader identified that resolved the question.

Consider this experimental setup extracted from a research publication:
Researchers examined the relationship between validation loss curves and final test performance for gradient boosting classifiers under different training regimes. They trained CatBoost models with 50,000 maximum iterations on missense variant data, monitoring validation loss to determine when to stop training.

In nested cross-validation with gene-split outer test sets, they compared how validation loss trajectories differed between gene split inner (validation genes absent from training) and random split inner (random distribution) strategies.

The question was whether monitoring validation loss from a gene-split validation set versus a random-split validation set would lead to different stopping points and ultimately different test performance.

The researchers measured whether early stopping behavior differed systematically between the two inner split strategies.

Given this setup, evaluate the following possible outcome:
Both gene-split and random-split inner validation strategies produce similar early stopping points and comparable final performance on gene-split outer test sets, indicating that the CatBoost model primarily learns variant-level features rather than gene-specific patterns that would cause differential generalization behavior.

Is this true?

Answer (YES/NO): NO